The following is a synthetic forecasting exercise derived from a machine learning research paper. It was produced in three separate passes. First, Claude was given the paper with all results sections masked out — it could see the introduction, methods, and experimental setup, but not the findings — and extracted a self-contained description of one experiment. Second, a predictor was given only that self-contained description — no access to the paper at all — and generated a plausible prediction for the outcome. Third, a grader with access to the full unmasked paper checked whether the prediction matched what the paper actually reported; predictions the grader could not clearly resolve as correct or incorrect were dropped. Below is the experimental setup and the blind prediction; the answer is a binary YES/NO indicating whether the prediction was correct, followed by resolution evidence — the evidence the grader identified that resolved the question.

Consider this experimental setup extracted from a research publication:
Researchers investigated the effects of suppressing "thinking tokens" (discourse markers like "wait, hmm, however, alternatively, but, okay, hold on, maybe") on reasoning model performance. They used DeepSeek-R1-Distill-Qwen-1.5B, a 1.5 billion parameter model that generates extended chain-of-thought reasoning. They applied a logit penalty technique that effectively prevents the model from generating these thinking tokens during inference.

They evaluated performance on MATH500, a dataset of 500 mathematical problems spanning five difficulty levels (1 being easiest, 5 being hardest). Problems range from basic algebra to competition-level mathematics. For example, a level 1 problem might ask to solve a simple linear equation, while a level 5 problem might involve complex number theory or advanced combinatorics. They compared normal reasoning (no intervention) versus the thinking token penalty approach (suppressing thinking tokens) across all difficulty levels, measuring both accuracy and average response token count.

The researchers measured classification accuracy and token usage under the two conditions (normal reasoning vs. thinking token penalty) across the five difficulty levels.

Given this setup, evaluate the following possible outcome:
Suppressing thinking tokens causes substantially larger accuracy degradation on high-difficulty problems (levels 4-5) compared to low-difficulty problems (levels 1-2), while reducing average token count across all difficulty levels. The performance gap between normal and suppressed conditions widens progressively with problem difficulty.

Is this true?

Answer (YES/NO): NO